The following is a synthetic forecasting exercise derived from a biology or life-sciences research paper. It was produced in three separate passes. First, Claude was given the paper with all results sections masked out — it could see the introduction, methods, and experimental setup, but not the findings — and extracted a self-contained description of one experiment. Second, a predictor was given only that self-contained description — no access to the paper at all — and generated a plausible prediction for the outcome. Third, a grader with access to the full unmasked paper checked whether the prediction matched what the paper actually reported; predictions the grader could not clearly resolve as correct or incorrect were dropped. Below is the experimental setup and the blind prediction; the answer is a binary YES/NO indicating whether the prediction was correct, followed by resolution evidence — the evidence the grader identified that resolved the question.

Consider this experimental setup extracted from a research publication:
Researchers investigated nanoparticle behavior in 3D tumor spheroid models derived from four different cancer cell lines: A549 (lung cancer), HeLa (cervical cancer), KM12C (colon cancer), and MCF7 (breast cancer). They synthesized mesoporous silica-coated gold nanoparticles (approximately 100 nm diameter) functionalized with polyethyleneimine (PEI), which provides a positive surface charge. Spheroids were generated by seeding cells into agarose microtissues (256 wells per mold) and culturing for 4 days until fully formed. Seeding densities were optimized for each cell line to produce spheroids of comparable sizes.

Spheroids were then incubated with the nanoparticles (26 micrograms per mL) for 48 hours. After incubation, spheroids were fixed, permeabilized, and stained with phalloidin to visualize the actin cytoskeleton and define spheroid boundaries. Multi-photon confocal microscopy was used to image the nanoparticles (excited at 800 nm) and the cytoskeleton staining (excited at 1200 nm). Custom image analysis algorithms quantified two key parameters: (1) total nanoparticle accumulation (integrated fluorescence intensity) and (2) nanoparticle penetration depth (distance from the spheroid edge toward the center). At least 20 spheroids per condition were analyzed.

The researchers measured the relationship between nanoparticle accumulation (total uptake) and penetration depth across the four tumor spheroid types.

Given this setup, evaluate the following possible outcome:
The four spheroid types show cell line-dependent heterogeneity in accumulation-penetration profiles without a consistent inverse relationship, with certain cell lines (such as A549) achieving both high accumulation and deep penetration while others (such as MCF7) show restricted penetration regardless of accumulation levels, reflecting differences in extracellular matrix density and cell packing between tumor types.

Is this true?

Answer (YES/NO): NO